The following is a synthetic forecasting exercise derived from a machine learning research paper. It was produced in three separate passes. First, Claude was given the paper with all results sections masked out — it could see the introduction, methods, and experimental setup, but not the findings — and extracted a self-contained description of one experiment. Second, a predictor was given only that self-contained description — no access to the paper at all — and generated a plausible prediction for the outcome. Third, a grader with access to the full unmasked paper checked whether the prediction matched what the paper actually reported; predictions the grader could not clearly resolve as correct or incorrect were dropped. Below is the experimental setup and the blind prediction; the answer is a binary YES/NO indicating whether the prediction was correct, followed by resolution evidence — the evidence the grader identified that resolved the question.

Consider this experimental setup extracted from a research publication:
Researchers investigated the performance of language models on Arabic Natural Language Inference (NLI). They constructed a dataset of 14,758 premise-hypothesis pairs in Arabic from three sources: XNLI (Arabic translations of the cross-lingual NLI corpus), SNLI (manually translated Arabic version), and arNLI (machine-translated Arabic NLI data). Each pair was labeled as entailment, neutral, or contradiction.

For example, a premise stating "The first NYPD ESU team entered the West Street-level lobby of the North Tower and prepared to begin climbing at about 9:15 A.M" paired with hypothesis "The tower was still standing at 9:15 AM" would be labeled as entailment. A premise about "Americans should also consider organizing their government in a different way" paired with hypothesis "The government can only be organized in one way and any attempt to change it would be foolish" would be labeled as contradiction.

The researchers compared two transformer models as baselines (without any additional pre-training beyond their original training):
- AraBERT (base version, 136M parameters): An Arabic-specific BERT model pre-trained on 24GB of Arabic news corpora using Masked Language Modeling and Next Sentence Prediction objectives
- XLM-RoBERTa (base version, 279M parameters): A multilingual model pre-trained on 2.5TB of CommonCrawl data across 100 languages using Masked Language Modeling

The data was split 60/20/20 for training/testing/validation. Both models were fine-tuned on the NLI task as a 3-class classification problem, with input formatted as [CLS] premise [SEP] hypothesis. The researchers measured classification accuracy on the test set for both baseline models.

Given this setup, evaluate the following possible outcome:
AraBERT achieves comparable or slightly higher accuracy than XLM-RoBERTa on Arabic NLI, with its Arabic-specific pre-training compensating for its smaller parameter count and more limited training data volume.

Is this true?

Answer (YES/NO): NO